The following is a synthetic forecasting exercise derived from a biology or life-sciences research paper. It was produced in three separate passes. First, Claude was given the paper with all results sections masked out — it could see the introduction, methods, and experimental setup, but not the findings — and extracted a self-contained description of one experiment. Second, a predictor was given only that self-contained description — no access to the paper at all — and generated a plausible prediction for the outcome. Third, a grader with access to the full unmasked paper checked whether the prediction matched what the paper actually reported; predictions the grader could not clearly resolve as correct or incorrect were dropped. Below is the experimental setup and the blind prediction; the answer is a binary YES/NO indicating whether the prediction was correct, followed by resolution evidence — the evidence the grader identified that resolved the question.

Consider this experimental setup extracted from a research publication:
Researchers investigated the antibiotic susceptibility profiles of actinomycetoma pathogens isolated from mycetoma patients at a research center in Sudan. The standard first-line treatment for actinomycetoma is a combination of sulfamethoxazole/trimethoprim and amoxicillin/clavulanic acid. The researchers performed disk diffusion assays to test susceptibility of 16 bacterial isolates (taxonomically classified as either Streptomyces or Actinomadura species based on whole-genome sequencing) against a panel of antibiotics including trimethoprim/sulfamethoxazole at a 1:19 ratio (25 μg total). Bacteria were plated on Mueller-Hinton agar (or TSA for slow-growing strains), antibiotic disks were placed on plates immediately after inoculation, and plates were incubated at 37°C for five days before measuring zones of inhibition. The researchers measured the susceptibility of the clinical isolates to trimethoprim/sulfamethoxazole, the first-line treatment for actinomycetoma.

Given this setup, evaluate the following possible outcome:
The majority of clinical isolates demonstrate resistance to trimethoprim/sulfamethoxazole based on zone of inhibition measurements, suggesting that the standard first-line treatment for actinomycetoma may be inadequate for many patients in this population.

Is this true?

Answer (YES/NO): YES